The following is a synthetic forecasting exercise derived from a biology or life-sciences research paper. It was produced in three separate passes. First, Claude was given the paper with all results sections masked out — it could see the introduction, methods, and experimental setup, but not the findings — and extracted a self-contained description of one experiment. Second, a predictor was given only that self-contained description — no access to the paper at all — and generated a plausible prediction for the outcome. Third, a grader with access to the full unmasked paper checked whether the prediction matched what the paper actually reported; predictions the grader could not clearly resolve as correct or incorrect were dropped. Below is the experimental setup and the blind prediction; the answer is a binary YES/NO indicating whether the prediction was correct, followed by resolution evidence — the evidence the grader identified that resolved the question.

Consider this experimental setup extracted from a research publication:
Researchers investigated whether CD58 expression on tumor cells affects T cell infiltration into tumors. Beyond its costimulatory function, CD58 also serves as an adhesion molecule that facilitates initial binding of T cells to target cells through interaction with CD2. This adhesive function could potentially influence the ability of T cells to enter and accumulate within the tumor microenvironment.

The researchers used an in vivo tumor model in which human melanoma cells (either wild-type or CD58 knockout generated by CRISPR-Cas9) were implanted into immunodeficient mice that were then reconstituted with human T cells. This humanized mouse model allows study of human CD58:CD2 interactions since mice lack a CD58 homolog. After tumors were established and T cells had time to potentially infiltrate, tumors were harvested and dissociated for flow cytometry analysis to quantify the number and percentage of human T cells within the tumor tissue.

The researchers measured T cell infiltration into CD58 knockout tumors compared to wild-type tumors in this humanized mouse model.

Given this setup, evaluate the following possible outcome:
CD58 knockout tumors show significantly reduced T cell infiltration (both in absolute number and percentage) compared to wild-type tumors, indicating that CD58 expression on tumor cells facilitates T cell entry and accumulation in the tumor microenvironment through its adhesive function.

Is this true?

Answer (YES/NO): YES